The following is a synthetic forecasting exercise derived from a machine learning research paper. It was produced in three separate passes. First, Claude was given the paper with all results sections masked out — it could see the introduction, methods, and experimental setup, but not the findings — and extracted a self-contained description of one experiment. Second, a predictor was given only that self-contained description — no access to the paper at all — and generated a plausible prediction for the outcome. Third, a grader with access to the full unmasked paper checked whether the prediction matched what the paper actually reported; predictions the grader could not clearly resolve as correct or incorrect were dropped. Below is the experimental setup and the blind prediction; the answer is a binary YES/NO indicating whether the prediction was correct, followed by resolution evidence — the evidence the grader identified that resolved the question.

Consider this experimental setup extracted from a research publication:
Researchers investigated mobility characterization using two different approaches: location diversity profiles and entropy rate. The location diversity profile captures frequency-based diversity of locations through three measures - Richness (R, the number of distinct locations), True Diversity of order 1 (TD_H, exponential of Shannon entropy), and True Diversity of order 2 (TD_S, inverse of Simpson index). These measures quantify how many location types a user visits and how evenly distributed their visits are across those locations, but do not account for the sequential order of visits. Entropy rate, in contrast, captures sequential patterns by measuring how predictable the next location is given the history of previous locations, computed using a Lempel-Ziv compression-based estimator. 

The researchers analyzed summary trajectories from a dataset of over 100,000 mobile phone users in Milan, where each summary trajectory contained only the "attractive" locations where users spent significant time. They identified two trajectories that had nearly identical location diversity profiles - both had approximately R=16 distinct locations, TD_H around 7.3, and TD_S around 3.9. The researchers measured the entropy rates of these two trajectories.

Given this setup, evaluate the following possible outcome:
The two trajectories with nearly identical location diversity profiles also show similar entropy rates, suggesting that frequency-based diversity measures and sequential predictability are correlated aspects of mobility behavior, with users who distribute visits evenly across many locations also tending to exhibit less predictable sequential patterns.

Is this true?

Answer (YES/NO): NO